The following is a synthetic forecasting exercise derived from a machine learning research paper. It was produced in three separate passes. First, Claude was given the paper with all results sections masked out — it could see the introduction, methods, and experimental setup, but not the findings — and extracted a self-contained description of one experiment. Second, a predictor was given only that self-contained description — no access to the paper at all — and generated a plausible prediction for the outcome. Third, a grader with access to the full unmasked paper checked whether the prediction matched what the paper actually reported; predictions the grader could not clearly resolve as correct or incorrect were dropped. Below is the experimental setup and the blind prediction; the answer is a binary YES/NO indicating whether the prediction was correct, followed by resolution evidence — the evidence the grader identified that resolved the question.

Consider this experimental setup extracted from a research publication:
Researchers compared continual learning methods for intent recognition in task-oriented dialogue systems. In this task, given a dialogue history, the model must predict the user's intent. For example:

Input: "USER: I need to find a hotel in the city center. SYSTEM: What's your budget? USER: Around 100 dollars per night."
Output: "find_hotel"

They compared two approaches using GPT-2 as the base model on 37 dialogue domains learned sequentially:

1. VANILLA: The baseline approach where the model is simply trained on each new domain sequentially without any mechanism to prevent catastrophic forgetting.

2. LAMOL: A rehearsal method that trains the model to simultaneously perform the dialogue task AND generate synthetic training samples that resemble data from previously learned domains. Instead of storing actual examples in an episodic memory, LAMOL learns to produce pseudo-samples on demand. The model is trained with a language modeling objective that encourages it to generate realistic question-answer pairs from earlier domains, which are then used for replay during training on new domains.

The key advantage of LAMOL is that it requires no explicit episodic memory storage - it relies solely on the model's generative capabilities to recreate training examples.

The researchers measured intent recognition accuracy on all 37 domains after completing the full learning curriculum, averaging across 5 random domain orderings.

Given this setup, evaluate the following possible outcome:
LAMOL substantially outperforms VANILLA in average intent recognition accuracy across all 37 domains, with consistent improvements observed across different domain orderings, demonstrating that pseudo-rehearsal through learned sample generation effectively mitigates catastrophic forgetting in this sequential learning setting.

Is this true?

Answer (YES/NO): NO